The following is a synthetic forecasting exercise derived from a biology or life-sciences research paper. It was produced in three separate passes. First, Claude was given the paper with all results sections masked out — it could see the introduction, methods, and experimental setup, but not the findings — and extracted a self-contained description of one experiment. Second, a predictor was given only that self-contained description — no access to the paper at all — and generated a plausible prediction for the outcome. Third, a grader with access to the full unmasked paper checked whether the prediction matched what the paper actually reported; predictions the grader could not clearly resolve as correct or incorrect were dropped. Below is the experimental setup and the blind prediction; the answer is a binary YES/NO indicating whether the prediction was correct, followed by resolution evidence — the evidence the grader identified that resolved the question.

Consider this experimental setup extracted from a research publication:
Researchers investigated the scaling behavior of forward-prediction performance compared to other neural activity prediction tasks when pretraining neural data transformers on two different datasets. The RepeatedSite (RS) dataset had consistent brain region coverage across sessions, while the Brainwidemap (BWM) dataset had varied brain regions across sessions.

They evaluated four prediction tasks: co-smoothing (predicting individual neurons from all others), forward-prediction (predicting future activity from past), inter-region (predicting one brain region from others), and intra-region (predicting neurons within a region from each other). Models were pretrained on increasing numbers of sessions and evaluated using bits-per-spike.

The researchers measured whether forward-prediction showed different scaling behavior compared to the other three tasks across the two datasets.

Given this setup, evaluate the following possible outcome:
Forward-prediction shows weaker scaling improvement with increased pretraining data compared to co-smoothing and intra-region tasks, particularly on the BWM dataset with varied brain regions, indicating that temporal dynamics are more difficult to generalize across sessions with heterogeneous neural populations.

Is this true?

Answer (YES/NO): NO